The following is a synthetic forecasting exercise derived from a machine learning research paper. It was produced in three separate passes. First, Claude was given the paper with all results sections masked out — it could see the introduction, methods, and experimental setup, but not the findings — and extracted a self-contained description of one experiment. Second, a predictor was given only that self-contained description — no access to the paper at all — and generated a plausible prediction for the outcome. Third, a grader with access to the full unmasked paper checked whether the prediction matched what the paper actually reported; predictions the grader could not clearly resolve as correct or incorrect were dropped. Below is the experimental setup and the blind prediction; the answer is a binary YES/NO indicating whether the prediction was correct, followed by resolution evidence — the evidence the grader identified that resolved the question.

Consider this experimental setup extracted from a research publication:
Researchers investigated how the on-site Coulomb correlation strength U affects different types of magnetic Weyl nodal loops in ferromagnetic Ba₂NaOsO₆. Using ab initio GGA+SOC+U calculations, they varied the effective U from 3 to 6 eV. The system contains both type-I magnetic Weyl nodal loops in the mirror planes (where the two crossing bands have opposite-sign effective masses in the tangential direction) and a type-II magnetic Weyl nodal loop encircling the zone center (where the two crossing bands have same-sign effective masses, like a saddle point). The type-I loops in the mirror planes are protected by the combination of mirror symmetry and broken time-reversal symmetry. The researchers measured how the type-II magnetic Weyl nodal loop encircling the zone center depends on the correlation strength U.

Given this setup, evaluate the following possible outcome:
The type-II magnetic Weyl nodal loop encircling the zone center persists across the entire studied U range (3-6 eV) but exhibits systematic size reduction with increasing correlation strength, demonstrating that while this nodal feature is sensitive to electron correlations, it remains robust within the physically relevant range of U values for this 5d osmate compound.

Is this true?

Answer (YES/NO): NO